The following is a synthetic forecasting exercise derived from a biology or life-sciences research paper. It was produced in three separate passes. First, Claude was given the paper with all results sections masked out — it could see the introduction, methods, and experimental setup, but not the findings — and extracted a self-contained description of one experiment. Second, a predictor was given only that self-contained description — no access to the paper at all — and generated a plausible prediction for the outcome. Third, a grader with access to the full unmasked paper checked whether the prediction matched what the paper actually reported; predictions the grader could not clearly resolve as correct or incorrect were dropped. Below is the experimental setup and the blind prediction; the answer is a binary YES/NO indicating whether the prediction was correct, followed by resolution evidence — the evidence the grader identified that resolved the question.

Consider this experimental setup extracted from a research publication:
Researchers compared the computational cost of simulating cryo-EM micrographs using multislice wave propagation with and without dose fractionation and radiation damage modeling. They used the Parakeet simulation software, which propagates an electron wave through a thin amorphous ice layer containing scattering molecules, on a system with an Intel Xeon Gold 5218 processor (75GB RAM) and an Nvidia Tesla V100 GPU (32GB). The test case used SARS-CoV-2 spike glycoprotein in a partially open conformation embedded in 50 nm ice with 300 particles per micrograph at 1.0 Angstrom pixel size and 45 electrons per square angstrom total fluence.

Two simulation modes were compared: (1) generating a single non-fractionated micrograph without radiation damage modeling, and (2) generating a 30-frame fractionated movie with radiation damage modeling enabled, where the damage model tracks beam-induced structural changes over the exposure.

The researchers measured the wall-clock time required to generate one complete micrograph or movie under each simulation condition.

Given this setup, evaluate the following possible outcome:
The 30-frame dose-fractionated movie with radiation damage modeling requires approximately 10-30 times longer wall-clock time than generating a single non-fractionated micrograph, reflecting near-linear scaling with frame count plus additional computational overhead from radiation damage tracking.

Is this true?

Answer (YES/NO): NO